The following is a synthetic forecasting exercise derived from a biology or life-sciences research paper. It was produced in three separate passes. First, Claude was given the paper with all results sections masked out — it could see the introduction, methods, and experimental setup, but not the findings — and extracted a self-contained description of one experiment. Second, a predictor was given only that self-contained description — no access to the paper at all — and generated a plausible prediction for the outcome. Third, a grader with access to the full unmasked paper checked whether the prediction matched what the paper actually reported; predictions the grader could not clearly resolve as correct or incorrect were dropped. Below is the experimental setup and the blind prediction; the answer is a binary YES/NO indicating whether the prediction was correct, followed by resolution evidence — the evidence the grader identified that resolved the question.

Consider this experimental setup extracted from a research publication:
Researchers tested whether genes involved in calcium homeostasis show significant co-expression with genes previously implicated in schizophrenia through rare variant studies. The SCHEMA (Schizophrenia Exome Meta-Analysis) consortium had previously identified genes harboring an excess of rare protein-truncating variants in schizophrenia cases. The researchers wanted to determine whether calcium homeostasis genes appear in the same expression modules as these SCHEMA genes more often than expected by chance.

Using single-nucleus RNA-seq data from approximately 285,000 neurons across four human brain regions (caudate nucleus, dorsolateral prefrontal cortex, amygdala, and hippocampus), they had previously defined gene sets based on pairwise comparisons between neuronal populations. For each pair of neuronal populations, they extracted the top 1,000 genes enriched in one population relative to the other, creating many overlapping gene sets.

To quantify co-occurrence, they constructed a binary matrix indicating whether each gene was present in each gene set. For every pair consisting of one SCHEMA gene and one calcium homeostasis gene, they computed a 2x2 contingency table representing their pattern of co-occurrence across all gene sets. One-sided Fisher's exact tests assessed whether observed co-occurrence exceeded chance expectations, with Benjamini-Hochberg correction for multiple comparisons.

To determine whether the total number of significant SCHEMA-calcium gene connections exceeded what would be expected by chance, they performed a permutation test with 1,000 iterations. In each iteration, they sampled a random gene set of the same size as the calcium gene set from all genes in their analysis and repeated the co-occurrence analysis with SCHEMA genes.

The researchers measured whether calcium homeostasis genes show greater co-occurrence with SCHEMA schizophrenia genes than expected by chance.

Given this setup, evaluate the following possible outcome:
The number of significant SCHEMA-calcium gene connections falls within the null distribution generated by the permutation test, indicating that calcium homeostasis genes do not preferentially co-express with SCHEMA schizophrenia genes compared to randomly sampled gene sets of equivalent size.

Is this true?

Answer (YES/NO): NO